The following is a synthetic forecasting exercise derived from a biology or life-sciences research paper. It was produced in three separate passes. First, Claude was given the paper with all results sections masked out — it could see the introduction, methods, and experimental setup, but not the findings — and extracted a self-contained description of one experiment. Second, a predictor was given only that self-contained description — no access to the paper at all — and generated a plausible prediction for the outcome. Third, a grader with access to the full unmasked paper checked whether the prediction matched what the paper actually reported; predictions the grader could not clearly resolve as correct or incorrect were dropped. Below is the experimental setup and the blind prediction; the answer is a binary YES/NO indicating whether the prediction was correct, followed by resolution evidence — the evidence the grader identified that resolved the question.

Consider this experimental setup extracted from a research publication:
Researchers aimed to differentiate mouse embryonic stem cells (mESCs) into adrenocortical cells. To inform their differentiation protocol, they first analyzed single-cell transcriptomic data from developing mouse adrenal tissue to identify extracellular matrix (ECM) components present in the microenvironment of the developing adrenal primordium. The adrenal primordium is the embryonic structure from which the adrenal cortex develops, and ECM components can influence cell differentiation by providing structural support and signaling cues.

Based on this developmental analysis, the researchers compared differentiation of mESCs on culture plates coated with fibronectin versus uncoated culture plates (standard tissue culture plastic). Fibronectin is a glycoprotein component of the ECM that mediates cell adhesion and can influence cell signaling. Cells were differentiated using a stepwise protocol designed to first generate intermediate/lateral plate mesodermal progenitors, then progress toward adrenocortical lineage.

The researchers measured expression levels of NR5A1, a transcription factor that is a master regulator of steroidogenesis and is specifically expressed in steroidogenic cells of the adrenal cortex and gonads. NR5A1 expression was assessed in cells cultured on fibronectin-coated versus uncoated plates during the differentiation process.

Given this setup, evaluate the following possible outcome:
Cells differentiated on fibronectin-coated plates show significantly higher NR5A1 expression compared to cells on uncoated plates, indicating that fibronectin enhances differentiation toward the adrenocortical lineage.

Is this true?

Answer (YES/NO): YES